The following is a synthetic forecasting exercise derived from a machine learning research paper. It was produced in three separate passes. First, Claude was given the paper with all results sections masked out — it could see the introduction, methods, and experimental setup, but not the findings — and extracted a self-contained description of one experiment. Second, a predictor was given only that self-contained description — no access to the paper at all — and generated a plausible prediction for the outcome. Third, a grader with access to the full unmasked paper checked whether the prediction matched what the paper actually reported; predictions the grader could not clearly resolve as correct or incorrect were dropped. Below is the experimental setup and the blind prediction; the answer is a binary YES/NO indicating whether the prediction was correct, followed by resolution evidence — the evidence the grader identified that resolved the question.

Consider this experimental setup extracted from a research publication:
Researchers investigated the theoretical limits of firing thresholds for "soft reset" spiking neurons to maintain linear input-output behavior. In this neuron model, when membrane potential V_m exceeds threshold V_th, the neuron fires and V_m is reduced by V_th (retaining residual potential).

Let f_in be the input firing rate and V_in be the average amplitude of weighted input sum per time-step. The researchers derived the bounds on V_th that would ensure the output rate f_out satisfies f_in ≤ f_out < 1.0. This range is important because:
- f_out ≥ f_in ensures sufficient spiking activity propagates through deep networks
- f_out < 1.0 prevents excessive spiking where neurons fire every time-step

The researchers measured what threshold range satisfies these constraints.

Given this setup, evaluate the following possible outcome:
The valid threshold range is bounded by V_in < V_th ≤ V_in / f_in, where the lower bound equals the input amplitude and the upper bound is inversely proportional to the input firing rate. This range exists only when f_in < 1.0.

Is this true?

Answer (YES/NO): NO